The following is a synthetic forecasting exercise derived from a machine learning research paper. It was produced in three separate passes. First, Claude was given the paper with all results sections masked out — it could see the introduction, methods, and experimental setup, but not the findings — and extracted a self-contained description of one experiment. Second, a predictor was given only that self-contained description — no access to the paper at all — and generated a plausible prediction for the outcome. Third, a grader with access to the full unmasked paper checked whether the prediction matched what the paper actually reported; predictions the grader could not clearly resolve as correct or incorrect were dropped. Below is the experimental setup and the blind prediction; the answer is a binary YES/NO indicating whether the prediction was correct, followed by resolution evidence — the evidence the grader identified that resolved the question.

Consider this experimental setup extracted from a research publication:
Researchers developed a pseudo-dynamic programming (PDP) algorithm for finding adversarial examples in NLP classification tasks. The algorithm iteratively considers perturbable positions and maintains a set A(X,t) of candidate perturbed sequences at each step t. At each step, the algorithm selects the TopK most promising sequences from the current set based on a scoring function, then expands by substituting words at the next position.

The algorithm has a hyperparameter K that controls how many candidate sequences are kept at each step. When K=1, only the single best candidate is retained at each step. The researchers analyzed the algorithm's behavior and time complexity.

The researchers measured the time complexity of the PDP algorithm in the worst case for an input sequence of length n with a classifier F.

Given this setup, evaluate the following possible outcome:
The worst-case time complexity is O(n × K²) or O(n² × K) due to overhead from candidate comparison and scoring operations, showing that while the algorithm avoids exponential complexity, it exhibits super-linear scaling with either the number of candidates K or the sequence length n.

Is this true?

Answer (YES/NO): NO